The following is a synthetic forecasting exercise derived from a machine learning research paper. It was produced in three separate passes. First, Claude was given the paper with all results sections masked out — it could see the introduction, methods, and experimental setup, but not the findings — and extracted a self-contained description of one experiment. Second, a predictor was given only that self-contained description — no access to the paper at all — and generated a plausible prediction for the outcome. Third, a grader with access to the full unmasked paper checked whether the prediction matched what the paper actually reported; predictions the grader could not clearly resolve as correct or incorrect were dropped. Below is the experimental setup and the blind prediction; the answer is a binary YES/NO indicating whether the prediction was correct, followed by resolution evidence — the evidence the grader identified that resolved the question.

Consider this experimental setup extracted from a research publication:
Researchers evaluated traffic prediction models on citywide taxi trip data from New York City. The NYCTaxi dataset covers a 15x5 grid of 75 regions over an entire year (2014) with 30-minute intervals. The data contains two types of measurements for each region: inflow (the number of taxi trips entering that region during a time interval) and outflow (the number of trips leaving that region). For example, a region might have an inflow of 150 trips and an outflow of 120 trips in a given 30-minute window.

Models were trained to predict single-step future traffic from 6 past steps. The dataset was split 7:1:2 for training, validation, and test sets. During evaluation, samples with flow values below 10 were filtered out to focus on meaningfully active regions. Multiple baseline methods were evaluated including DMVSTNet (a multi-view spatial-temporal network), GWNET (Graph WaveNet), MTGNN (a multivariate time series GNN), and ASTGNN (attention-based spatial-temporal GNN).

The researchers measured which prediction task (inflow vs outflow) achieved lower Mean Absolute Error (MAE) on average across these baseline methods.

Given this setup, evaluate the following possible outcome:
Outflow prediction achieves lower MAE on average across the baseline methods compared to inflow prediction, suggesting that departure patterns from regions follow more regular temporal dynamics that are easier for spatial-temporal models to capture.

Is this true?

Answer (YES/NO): YES